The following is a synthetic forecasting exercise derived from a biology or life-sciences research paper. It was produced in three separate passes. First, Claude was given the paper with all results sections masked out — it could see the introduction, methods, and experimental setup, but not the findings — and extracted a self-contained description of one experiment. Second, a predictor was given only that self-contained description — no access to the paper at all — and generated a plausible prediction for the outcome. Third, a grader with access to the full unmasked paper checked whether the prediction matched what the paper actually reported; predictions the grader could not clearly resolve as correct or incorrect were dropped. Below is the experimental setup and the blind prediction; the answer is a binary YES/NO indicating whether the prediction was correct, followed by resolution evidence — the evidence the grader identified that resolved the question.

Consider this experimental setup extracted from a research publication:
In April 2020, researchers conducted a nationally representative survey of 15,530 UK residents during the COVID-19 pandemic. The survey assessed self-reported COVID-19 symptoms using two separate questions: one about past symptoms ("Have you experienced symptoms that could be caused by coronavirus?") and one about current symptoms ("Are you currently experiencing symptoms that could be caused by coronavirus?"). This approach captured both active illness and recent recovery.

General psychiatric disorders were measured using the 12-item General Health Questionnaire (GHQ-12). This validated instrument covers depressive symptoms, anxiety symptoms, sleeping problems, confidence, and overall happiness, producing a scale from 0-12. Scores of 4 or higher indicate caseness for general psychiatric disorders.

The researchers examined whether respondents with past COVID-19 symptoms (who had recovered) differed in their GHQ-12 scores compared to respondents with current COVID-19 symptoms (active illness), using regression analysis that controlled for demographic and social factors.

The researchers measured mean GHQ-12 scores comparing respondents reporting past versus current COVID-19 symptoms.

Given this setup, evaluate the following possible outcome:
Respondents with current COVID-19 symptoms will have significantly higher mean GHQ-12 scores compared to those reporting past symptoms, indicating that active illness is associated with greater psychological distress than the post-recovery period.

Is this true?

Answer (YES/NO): YES